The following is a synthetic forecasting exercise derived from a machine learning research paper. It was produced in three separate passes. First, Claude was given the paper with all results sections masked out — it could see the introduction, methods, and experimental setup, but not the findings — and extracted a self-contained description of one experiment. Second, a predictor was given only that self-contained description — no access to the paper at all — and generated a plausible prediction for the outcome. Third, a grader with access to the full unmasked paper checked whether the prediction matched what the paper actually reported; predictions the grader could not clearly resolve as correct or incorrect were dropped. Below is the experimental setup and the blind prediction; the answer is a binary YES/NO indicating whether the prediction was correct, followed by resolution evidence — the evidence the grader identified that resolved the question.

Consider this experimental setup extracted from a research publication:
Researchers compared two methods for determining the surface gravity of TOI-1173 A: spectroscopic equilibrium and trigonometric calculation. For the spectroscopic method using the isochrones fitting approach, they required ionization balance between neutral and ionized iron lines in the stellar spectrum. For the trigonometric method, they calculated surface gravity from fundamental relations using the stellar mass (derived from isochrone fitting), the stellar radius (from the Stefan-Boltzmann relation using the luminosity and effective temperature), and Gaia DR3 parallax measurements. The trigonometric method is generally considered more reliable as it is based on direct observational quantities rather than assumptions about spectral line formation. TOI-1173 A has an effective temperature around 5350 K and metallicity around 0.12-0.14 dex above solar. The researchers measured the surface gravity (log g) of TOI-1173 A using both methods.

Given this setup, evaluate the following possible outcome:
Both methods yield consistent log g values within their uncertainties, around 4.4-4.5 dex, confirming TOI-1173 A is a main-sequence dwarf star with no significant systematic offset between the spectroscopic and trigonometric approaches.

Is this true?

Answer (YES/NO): NO